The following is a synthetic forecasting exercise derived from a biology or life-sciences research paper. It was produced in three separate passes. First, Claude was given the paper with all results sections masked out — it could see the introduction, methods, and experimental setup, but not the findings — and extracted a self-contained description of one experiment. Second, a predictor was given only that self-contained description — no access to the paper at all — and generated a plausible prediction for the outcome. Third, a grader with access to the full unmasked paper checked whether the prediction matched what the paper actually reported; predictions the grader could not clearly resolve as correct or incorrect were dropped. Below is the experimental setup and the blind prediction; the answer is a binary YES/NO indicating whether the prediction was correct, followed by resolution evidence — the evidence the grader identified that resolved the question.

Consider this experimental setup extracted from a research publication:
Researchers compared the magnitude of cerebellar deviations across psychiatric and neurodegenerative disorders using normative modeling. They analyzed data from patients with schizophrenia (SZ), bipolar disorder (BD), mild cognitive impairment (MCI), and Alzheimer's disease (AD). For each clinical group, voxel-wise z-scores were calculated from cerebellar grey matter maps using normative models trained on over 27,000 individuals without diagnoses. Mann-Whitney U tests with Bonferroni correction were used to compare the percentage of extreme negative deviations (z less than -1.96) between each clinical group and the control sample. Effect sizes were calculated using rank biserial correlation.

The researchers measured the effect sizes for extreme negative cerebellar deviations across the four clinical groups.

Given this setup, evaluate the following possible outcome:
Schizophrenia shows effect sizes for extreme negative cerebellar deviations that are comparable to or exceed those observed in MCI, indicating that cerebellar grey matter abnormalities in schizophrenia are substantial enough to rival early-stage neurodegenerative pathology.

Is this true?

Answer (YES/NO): YES